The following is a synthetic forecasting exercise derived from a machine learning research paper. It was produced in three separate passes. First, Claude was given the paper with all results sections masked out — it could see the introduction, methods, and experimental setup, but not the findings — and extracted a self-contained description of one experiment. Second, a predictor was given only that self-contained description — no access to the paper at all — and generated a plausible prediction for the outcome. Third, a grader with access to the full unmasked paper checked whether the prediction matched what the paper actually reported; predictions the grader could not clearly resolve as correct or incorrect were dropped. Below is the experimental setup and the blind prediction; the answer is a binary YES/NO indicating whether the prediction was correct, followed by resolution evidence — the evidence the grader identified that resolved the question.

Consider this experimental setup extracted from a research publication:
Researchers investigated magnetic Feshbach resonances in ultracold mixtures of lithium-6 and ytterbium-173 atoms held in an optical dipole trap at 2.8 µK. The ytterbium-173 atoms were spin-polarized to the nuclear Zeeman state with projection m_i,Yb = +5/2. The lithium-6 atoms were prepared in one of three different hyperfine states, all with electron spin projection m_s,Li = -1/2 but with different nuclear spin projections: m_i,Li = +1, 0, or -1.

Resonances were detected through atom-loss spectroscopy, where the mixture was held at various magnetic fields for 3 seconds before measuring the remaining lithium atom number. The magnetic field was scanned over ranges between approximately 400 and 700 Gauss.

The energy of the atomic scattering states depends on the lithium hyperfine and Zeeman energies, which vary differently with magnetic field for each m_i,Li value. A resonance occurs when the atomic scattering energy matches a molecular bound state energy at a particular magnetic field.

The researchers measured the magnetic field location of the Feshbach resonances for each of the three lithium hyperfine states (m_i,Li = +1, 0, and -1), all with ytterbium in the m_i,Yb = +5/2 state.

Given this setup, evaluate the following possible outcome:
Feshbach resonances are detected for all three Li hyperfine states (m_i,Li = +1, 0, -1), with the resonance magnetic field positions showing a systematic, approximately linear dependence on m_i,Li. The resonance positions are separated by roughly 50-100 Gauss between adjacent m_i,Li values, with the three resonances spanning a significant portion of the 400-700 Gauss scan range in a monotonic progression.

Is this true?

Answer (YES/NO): YES